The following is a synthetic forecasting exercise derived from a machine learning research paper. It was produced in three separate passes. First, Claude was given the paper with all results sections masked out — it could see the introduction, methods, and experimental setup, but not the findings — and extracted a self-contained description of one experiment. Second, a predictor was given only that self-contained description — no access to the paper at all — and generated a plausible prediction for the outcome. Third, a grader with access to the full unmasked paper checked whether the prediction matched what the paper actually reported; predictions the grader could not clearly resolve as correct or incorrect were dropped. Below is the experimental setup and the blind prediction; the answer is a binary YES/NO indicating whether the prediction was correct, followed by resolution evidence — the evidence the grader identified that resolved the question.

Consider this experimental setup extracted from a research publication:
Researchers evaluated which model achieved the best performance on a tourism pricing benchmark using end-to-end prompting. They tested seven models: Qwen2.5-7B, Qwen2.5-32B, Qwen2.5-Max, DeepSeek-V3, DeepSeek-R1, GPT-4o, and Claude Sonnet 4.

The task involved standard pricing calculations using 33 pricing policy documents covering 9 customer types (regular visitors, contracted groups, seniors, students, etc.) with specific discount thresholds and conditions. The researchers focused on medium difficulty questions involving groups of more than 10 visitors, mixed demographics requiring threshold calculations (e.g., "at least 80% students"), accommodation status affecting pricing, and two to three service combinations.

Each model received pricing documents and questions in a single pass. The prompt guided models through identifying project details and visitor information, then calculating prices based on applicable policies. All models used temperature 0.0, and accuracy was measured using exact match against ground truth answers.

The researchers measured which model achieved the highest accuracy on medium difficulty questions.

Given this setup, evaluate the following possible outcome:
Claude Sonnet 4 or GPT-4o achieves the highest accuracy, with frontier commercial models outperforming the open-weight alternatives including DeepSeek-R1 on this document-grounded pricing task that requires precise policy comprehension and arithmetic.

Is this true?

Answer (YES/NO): NO